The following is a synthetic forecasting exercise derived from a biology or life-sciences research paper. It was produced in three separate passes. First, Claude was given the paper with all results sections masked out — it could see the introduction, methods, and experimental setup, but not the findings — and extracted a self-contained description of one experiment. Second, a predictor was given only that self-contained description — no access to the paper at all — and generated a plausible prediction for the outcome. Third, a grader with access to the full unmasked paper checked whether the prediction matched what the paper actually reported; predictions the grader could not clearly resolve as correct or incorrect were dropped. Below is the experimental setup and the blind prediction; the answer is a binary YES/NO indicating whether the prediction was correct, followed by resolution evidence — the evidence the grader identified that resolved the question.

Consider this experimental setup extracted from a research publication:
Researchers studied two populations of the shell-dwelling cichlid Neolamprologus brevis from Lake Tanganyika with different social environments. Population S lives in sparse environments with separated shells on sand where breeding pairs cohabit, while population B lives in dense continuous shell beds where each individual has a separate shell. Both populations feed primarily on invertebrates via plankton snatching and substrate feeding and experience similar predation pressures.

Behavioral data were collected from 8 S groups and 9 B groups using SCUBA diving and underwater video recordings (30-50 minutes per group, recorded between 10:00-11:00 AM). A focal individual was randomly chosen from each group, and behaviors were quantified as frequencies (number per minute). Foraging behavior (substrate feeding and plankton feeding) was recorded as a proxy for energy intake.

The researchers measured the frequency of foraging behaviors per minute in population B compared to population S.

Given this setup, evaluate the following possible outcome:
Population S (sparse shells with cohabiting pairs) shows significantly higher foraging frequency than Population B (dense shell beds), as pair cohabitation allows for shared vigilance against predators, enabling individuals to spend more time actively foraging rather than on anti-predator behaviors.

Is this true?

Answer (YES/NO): NO